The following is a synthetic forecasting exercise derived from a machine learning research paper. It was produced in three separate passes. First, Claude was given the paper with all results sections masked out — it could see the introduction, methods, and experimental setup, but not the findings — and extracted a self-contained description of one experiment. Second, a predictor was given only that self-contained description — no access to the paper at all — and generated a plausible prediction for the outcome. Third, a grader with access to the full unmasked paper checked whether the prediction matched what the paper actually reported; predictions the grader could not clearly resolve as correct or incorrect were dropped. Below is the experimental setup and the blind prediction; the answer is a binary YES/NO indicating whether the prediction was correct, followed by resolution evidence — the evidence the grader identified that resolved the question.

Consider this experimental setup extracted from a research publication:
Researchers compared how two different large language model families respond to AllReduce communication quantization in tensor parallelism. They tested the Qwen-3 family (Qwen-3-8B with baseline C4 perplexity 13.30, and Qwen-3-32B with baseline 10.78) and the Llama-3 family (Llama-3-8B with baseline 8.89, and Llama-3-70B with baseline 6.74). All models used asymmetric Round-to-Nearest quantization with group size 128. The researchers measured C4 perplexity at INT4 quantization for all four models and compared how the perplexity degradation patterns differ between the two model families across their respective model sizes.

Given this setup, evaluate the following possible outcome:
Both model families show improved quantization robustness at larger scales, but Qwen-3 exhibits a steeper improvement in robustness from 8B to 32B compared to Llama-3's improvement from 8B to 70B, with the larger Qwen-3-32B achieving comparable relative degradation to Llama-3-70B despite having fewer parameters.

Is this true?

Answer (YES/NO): NO